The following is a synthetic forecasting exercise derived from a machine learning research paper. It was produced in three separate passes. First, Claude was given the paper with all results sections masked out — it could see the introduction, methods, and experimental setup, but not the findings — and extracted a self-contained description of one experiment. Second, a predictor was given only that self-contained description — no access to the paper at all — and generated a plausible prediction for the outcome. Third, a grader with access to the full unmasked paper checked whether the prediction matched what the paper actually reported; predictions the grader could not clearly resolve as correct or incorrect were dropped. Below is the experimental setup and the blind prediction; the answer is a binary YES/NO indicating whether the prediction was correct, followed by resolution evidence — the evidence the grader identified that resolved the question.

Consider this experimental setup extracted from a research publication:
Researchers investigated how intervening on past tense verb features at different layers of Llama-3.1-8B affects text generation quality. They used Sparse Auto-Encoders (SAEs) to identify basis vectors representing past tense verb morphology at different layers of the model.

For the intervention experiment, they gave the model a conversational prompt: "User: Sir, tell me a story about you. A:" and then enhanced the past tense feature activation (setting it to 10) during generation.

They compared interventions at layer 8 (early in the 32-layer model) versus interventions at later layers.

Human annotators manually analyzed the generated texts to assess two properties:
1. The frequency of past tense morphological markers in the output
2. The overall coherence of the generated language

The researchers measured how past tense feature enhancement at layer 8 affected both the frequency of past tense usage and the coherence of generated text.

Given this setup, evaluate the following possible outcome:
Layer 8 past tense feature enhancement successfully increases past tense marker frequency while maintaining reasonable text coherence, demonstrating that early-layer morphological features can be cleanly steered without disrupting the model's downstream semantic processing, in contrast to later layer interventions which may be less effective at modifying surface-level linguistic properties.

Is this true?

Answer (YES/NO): NO